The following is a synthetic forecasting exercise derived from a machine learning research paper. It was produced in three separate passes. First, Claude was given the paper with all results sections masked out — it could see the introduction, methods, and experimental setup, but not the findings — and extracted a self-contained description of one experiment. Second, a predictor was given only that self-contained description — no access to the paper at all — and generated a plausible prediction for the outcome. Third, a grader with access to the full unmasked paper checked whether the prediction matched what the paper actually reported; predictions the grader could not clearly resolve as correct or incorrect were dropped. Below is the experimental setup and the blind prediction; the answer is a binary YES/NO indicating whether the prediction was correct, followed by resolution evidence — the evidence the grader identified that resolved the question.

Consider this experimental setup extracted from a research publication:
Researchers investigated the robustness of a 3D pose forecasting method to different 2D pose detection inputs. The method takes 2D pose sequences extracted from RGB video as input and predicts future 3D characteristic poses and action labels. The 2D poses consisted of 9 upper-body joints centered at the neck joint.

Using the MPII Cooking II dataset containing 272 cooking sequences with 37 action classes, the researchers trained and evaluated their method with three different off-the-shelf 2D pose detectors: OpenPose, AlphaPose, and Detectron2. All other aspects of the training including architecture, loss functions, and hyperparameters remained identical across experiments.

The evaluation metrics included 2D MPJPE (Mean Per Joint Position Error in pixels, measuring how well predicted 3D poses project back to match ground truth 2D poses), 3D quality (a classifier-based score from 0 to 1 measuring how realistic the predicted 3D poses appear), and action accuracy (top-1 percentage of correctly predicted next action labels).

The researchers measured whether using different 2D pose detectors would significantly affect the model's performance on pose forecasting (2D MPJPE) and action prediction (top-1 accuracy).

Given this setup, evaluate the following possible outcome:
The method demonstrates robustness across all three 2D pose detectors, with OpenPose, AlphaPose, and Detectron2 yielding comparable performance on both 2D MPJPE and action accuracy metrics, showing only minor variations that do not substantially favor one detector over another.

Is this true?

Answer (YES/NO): YES